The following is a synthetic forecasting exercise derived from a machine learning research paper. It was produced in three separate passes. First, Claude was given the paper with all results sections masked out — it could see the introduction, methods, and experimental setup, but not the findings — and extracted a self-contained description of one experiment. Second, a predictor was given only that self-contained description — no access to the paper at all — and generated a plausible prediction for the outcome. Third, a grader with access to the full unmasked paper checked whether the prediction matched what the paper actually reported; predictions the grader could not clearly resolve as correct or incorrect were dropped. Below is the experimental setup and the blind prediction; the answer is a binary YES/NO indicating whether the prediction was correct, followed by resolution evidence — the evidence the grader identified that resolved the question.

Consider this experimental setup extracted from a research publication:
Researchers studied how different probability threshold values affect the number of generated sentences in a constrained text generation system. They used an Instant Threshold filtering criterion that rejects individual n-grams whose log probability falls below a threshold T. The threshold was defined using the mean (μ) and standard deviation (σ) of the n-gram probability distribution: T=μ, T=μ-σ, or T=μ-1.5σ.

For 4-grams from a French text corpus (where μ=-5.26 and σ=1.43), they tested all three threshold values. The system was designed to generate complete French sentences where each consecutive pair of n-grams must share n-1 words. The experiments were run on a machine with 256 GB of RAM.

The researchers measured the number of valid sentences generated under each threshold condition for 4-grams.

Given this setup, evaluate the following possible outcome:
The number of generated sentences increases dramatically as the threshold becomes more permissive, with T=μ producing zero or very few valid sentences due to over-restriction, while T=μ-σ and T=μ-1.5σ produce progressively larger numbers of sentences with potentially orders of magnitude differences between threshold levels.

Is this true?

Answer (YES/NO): NO